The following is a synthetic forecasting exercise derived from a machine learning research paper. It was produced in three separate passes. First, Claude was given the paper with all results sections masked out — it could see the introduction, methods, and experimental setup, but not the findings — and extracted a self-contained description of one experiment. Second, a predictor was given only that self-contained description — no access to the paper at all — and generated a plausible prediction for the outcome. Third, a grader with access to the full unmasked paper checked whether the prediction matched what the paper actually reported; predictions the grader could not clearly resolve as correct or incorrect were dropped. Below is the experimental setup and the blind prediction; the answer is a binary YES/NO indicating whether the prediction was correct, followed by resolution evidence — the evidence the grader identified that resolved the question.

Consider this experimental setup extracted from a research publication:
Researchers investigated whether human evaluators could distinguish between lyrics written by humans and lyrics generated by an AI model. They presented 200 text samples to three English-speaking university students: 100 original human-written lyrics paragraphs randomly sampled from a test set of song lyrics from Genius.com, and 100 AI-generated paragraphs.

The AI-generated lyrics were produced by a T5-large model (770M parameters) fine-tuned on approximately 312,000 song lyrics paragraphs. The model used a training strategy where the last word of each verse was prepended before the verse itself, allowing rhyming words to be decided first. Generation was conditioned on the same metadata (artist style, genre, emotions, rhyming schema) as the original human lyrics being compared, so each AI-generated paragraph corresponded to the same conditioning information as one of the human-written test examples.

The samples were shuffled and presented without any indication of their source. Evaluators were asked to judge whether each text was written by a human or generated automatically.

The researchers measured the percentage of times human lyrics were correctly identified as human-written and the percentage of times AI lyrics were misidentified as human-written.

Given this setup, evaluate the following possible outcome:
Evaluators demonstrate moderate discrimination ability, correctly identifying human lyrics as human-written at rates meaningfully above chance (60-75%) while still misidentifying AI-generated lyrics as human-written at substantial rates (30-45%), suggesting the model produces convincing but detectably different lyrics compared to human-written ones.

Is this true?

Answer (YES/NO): NO